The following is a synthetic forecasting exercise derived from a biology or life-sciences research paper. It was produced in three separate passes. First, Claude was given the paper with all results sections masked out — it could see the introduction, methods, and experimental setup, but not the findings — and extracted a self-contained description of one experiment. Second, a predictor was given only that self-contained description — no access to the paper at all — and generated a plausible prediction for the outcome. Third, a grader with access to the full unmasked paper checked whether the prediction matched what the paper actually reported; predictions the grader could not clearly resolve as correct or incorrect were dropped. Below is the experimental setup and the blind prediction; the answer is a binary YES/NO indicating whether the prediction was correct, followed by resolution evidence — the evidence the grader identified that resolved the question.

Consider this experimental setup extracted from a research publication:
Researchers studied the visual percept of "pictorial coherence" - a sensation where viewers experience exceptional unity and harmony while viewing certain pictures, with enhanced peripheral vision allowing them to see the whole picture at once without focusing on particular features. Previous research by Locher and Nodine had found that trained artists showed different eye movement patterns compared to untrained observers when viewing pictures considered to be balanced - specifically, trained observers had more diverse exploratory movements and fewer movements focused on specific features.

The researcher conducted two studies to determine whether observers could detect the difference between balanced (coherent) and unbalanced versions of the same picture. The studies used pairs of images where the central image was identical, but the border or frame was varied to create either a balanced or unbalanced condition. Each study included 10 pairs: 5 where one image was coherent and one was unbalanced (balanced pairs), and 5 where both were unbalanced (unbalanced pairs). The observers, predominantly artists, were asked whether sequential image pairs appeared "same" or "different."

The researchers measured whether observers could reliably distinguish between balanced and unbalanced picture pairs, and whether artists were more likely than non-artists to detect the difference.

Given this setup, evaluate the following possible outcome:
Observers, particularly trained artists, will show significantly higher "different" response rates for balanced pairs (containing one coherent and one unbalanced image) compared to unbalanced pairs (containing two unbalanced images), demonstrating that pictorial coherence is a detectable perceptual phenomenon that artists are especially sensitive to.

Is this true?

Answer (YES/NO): NO